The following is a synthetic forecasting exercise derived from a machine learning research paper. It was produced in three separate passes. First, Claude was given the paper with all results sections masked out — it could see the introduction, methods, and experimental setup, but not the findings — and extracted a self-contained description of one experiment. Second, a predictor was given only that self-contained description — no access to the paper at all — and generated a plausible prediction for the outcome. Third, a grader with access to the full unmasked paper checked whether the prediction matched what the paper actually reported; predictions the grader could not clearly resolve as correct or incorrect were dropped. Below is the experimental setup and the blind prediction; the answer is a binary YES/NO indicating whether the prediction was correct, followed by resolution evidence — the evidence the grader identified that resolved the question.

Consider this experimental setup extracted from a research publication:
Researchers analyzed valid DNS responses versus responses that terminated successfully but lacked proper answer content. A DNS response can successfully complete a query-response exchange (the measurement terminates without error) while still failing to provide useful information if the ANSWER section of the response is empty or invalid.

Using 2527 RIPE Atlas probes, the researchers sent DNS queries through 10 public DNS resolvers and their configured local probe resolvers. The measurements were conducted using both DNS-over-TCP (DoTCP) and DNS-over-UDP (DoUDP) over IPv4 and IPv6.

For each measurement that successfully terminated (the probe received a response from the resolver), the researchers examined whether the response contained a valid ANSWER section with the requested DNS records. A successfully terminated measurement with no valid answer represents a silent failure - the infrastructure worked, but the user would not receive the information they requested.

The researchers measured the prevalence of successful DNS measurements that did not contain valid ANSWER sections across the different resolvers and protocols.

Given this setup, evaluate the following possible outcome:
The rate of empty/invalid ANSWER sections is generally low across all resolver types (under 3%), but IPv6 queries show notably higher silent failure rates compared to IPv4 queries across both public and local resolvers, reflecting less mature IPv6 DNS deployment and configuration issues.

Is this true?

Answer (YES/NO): NO